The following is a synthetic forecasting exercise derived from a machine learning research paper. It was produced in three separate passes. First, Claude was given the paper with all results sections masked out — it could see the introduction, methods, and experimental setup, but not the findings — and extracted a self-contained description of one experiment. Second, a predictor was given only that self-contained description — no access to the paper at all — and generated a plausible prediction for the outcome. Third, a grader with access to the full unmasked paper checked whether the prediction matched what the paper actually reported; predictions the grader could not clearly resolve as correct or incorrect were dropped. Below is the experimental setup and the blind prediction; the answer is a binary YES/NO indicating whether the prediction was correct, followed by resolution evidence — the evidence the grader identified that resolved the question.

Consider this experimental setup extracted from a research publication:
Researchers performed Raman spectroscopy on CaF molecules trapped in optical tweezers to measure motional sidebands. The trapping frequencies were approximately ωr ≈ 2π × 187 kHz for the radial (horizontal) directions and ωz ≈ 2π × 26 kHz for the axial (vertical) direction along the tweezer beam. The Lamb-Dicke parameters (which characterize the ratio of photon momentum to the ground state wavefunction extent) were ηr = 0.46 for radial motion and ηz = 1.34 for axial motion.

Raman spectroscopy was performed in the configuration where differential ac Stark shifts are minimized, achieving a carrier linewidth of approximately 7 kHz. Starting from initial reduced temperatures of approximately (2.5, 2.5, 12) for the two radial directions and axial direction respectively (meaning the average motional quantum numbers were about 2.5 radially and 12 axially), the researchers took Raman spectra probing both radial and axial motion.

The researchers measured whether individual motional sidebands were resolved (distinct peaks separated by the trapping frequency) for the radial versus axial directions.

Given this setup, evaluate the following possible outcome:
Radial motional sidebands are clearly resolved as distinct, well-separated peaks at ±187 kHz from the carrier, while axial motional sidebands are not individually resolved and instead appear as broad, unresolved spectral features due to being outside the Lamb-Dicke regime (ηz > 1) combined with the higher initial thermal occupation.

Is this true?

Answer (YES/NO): NO